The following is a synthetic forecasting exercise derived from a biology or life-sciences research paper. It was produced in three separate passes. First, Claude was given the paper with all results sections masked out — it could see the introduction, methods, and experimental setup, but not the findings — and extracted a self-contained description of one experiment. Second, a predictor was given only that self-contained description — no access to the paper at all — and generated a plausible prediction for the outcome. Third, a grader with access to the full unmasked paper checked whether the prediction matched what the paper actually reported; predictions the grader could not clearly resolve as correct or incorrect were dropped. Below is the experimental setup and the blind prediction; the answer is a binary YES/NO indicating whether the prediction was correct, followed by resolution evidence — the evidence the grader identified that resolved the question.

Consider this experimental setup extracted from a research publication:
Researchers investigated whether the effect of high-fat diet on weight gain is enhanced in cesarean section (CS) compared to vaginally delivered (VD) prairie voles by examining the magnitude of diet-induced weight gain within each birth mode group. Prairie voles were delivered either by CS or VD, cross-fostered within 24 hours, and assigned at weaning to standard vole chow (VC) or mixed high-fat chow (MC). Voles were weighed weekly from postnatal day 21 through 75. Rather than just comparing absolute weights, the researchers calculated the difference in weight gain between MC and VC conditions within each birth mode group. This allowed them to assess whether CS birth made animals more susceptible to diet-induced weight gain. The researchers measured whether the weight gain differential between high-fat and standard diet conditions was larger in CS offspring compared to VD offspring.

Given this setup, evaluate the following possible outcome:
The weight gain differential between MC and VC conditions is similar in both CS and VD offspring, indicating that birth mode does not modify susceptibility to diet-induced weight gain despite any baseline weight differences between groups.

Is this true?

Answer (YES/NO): NO